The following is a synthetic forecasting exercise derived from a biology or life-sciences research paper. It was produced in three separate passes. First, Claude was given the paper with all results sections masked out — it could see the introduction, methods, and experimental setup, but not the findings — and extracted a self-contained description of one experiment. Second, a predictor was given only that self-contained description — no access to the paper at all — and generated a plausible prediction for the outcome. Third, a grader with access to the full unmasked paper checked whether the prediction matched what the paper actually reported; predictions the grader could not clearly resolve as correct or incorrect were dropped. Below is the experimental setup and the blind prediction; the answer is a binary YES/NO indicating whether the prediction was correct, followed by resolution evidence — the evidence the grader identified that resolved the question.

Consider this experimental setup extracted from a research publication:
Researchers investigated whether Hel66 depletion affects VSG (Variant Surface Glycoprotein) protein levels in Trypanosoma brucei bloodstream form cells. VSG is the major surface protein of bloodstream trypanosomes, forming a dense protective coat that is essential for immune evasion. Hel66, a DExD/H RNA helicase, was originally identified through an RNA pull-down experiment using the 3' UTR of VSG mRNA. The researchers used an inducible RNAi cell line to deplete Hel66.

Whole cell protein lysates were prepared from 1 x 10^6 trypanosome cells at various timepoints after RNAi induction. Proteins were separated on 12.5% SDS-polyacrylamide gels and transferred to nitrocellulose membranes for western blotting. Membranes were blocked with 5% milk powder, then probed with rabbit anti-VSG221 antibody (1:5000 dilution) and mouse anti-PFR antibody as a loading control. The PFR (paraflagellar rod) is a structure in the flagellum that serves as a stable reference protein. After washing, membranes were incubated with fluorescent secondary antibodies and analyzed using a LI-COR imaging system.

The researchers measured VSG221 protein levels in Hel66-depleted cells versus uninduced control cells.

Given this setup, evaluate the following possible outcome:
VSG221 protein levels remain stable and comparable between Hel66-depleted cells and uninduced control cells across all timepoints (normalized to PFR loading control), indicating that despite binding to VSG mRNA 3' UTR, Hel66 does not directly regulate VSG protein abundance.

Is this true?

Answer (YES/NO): YES